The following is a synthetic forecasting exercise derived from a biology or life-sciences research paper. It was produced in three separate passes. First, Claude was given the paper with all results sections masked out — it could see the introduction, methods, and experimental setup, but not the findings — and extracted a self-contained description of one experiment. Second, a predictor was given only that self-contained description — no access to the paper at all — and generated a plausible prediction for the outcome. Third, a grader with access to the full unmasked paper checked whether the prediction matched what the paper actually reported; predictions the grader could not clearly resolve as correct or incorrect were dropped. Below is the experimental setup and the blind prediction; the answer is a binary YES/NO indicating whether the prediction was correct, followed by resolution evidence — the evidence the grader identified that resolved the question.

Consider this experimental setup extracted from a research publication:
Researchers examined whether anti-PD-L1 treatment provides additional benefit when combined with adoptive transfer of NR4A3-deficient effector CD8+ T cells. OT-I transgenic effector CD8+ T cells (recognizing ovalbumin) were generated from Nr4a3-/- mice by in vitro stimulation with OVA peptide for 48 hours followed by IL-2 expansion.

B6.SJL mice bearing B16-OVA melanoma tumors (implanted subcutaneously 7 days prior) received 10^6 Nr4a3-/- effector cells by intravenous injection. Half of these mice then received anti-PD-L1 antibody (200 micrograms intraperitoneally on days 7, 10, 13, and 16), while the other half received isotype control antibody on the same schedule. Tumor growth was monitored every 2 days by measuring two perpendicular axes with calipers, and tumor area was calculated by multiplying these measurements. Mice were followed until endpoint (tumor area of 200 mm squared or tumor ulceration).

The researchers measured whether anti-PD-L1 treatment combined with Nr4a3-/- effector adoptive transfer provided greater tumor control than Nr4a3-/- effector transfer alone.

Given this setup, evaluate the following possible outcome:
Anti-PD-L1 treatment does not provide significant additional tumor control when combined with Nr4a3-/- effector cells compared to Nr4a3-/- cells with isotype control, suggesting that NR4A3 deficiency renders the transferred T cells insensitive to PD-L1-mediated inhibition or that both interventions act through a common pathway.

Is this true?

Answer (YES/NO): NO